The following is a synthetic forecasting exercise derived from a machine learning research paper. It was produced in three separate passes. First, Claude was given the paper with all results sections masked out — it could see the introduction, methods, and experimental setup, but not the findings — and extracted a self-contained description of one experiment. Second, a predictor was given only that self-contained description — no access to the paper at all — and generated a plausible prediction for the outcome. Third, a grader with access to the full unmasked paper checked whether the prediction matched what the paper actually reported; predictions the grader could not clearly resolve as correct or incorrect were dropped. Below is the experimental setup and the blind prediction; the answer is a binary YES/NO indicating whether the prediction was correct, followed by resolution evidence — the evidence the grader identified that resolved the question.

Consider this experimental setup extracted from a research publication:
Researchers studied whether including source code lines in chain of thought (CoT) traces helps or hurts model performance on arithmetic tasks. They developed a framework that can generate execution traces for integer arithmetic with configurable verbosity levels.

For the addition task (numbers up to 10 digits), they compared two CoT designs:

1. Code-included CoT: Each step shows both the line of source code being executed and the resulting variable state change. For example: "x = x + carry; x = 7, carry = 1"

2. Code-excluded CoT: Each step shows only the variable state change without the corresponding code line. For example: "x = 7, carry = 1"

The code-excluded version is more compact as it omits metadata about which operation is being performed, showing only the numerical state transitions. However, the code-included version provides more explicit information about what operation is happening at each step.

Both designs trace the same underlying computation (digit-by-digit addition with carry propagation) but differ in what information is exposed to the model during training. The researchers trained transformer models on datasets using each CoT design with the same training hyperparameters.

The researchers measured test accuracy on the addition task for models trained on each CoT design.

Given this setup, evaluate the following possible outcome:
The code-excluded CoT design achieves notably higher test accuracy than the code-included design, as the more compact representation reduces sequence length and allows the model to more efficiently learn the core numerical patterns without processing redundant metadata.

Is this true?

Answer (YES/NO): YES